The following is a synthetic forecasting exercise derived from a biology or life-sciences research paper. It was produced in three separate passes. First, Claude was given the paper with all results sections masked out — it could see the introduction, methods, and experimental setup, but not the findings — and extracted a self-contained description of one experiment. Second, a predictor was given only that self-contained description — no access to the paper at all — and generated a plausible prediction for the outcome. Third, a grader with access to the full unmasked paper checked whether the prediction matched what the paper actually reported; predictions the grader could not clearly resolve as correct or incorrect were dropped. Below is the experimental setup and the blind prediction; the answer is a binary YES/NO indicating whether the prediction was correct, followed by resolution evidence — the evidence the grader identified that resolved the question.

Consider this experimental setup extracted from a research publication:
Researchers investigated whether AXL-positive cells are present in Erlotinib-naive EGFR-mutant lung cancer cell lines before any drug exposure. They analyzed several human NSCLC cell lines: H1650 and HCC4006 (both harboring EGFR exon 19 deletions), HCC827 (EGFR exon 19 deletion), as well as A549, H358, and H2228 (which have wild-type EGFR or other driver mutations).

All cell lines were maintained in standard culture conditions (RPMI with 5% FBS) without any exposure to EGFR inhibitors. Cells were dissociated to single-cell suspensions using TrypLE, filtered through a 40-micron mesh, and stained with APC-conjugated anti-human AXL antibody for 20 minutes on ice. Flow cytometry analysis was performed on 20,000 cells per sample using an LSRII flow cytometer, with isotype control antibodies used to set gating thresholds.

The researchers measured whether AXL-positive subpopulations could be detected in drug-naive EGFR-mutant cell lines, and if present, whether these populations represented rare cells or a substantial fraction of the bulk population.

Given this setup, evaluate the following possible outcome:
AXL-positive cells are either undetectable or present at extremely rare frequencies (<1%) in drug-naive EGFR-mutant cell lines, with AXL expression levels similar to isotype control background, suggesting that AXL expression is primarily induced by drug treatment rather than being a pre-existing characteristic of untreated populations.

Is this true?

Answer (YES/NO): NO